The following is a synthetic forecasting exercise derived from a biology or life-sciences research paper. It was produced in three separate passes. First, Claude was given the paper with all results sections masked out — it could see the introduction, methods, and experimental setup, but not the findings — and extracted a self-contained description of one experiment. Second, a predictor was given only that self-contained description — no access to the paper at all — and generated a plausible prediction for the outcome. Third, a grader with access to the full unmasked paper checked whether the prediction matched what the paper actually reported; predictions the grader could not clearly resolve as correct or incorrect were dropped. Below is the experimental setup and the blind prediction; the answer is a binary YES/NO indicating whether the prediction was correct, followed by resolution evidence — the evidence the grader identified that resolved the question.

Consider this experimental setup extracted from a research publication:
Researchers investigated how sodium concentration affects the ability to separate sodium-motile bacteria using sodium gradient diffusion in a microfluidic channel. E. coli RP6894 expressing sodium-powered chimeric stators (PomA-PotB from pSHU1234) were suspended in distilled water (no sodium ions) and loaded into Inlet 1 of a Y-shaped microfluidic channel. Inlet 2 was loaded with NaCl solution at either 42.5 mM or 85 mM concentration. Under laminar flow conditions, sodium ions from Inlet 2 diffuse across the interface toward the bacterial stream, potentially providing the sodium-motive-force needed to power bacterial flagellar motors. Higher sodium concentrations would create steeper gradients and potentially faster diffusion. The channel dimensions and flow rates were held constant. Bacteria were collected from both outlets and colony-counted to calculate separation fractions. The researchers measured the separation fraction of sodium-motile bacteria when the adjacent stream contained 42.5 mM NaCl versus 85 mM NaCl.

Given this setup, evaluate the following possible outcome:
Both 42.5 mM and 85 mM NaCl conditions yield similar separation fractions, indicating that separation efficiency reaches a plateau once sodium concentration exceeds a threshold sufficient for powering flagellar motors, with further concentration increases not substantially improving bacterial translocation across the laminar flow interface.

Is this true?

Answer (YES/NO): NO